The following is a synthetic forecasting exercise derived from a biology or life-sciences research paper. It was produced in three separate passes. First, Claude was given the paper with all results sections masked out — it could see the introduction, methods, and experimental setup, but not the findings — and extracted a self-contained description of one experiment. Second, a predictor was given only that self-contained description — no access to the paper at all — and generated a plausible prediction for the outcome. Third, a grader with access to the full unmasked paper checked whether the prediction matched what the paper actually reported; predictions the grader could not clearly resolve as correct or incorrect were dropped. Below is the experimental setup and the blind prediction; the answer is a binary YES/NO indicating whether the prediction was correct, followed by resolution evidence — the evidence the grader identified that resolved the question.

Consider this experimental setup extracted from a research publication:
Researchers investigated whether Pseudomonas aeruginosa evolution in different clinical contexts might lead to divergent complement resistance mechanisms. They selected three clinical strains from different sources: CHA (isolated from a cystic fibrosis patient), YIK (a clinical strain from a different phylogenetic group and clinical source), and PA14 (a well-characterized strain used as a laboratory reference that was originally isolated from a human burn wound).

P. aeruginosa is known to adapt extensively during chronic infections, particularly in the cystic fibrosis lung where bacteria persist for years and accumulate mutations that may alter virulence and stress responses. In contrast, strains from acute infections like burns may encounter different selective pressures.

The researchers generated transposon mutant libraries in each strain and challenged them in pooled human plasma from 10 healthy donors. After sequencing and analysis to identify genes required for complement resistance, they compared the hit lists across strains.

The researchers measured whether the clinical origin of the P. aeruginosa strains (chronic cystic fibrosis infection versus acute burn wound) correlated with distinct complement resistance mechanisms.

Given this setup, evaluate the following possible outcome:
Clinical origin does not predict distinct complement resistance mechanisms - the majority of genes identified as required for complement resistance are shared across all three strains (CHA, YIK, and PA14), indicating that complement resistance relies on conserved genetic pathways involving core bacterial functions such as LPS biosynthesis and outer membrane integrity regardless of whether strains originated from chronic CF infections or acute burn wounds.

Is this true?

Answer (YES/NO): NO